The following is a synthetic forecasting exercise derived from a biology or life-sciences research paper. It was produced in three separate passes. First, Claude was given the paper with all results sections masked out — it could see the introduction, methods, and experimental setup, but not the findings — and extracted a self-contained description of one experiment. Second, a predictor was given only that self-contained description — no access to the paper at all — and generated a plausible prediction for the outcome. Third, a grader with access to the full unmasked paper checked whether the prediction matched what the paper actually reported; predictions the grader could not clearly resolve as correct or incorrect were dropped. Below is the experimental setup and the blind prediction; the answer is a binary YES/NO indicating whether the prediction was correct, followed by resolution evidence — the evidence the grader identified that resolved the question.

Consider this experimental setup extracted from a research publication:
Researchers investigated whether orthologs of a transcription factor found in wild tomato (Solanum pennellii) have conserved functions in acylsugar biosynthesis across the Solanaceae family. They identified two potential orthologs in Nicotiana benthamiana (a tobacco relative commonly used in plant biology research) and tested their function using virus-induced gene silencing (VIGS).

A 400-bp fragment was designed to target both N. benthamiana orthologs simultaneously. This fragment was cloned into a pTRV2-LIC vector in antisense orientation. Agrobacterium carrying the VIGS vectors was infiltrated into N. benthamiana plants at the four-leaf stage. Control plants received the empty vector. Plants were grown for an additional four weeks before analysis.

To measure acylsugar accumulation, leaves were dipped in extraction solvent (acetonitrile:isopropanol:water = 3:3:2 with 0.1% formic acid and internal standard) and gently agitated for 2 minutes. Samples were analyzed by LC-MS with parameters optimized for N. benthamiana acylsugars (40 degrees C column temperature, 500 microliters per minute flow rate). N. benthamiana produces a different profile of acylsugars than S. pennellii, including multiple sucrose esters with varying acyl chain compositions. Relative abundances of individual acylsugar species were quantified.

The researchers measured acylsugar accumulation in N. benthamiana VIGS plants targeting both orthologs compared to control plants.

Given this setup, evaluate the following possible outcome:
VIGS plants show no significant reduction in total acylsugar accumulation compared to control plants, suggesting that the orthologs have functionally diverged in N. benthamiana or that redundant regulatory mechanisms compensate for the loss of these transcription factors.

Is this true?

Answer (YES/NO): NO